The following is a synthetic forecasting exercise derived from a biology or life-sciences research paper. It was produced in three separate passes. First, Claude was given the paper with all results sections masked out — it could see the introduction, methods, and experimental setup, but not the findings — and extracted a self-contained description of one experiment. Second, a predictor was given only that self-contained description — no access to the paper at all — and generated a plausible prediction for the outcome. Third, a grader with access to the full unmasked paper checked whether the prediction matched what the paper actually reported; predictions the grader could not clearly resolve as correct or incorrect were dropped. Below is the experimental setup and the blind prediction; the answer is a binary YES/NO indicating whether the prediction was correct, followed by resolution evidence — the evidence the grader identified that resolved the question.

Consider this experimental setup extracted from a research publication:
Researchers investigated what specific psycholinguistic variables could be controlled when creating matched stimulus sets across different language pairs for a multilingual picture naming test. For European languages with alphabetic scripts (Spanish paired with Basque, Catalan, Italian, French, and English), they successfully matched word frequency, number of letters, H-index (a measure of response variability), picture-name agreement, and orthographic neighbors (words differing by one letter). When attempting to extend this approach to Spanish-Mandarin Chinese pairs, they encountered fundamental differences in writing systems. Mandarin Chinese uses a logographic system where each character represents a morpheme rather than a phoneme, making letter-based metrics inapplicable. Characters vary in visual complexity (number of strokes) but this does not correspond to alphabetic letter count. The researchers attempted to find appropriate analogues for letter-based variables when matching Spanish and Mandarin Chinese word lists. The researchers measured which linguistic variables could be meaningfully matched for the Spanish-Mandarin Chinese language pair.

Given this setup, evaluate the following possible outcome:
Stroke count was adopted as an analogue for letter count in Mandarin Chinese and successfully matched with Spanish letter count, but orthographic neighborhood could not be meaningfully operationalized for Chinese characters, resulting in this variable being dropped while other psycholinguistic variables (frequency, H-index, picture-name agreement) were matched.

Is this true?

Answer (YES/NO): NO